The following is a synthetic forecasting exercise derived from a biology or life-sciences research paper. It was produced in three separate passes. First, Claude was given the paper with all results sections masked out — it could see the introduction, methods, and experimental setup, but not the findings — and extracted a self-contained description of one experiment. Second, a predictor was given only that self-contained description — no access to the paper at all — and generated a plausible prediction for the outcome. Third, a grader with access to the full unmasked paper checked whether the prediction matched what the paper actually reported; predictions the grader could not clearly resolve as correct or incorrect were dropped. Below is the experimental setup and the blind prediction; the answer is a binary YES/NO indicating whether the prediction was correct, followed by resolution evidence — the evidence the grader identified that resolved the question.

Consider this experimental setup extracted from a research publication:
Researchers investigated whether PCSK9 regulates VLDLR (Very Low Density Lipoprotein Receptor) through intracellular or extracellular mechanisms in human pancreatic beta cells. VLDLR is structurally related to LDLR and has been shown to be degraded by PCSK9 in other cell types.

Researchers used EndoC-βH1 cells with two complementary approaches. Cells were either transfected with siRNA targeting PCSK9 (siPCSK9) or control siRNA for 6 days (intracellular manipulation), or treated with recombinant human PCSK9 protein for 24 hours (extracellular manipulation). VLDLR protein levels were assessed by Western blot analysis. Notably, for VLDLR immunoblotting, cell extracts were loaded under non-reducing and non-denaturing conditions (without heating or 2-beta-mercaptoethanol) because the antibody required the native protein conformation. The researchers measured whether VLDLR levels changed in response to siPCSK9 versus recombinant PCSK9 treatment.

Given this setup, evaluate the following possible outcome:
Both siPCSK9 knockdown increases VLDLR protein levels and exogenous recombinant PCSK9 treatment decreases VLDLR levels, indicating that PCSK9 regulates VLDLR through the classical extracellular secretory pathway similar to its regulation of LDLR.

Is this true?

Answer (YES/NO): NO